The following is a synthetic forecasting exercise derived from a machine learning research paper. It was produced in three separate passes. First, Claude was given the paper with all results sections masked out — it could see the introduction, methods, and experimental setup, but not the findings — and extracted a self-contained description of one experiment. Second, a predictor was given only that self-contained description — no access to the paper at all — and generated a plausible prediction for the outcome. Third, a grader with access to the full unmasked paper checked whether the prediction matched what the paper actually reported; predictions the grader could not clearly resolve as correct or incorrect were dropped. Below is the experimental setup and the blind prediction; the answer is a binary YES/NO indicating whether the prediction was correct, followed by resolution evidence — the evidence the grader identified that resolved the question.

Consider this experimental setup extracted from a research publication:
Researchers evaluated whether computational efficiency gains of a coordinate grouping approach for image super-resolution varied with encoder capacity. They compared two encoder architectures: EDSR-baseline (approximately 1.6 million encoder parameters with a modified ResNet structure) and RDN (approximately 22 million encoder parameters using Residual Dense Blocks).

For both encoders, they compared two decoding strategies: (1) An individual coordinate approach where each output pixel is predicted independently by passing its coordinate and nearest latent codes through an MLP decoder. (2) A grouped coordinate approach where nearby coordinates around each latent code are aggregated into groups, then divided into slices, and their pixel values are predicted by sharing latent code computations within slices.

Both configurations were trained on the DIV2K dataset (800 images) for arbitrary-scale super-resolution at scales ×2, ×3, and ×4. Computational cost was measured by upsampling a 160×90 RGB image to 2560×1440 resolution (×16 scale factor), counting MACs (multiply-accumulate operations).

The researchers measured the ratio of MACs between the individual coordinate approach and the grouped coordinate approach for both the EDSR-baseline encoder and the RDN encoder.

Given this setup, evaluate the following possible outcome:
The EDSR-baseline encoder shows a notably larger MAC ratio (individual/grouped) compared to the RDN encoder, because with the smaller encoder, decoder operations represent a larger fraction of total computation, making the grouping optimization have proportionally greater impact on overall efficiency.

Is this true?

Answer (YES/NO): YES